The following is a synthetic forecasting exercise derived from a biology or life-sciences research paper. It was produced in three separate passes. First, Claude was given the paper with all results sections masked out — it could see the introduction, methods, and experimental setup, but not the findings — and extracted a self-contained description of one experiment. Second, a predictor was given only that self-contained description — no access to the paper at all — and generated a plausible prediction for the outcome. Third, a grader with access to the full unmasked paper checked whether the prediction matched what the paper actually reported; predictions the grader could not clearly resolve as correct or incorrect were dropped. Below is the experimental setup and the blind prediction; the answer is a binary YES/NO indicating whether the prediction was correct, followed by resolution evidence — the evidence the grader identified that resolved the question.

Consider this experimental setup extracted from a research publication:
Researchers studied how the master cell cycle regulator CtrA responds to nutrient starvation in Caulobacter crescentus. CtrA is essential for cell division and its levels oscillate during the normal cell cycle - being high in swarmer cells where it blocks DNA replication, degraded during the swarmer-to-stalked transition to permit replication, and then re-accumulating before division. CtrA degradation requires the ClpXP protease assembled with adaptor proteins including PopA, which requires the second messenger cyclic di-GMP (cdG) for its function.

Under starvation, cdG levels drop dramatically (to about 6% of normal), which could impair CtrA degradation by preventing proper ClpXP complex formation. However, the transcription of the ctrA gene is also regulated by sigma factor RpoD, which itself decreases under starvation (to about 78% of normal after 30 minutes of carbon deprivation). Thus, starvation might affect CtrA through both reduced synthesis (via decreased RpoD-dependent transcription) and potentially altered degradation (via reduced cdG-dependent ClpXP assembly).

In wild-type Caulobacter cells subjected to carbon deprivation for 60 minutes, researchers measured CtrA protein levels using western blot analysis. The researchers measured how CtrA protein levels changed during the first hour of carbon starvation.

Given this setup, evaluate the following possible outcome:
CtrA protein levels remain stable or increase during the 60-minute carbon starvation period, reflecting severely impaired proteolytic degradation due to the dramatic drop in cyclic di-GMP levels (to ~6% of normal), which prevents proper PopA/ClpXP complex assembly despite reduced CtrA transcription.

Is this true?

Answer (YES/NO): NO